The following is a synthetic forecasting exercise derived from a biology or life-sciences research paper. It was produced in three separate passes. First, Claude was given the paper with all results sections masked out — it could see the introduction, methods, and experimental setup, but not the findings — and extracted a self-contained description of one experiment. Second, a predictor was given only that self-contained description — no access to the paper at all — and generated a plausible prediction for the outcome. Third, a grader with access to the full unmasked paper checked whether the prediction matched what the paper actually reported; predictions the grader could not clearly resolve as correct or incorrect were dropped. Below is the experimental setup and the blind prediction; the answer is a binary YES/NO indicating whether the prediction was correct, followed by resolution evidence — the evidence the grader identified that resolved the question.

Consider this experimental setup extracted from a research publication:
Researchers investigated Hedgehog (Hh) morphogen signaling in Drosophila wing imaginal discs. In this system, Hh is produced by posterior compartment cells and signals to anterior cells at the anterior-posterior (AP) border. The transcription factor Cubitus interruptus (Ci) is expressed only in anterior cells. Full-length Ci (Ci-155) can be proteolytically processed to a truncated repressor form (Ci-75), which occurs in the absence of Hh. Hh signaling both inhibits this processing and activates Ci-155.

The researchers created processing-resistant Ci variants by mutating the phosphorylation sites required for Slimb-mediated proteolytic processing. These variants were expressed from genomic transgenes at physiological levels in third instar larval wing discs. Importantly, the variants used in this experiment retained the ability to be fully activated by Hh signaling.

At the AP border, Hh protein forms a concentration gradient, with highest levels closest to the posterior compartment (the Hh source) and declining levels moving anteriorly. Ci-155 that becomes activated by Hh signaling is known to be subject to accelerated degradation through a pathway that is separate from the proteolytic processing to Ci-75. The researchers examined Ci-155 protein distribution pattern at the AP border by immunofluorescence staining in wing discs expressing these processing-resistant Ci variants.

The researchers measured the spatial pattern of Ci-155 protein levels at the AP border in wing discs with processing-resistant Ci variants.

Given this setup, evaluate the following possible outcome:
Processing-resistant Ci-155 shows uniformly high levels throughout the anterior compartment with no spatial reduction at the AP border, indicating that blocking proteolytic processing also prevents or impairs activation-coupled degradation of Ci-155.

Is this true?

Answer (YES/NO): NO